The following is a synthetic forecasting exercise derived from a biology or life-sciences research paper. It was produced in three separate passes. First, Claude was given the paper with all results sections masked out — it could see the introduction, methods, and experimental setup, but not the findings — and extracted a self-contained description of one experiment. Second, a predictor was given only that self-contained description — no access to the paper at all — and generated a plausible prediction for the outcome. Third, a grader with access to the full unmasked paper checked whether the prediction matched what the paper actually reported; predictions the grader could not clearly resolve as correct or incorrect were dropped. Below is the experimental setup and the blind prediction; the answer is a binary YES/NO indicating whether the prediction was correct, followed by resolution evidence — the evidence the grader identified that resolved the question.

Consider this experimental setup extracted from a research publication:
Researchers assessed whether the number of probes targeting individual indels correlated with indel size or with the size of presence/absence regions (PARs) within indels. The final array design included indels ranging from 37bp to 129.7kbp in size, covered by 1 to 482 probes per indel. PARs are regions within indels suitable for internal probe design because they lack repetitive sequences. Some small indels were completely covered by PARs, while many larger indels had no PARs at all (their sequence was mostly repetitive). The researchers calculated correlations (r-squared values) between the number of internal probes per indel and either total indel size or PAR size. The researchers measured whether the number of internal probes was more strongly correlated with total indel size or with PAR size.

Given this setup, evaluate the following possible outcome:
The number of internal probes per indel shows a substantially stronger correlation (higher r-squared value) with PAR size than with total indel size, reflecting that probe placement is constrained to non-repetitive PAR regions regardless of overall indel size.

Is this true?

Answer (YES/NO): YES